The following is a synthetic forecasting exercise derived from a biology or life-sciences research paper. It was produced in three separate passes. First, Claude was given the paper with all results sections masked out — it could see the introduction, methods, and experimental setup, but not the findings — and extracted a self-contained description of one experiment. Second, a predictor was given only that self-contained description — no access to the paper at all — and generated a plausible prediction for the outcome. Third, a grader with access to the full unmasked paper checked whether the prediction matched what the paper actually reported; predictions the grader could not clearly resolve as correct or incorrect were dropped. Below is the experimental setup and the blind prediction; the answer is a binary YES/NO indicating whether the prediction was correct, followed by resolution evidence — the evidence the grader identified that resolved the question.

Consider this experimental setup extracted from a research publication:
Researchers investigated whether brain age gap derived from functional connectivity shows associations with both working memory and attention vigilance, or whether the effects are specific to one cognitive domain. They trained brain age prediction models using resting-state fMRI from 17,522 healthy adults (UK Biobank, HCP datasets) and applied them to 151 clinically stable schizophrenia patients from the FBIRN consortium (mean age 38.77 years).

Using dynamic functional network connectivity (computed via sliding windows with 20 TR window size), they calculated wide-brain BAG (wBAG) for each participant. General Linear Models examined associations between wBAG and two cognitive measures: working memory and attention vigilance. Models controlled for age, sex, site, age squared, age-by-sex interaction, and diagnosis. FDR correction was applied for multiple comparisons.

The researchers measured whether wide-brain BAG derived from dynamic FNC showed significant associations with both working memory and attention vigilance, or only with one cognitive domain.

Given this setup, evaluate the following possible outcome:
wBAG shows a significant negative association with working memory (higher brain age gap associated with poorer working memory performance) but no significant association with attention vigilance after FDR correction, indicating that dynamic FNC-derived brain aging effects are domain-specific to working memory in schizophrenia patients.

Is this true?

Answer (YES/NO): NO